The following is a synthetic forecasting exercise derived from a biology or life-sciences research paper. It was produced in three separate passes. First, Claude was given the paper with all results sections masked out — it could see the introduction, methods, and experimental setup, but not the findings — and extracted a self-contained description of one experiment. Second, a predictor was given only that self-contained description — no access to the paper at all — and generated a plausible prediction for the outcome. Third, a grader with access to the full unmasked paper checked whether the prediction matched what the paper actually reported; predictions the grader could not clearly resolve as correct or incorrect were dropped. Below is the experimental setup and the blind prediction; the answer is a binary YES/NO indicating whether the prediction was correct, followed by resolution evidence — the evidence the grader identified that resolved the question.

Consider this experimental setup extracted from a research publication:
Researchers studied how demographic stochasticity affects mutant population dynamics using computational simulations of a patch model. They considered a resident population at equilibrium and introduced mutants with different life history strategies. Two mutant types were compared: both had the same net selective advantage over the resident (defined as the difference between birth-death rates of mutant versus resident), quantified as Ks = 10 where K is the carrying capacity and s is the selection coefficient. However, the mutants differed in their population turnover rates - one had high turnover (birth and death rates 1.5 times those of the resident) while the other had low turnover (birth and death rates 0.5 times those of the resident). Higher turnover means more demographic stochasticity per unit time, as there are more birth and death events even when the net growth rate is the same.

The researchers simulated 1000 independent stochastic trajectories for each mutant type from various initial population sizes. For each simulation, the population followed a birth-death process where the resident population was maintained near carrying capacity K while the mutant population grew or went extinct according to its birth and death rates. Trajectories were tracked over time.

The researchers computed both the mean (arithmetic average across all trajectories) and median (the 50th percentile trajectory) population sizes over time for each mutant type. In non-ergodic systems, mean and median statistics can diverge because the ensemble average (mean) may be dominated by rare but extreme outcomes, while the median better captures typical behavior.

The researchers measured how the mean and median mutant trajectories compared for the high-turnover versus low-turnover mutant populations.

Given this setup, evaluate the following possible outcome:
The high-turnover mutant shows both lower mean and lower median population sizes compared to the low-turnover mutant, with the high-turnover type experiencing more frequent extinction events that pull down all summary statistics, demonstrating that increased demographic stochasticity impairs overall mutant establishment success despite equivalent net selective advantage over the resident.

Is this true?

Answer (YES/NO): NO